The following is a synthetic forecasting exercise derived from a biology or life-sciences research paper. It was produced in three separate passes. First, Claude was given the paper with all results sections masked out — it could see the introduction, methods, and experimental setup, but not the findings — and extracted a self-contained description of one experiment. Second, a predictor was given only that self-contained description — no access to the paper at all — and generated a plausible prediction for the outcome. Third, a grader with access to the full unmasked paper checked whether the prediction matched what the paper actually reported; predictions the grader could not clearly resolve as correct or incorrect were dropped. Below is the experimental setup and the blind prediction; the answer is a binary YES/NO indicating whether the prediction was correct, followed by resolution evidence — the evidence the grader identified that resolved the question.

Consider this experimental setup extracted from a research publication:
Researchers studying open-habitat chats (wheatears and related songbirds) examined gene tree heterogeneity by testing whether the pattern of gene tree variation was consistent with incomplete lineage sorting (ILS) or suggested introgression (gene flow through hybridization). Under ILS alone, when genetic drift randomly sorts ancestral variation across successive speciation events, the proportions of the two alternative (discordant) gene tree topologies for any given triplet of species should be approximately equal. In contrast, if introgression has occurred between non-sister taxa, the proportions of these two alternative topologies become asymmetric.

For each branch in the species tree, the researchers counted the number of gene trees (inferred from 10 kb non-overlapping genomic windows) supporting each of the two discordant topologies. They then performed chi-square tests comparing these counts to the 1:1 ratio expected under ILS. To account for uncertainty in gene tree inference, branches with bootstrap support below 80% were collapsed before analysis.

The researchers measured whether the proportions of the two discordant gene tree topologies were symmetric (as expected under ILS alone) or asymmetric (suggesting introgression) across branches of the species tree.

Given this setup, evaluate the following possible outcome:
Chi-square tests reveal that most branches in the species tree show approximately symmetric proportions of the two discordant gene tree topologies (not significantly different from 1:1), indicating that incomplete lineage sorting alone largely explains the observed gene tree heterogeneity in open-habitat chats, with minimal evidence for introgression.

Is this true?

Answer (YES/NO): NO